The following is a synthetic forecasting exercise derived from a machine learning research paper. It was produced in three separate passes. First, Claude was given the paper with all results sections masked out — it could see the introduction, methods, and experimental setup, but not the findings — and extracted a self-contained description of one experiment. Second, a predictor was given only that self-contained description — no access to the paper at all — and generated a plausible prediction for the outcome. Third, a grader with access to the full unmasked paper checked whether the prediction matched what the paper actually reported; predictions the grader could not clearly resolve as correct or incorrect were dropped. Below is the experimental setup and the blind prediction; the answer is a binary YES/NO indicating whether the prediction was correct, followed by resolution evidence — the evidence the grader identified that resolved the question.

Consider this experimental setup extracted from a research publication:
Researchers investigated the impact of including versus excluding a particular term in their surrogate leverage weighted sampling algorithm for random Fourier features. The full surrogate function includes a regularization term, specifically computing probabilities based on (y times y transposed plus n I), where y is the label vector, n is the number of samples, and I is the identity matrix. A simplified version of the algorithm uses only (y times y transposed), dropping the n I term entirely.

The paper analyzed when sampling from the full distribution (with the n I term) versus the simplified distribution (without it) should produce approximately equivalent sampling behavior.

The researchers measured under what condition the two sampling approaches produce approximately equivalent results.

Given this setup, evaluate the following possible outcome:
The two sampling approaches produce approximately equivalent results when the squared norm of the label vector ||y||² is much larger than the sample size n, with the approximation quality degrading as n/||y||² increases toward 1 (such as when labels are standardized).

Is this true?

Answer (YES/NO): NO